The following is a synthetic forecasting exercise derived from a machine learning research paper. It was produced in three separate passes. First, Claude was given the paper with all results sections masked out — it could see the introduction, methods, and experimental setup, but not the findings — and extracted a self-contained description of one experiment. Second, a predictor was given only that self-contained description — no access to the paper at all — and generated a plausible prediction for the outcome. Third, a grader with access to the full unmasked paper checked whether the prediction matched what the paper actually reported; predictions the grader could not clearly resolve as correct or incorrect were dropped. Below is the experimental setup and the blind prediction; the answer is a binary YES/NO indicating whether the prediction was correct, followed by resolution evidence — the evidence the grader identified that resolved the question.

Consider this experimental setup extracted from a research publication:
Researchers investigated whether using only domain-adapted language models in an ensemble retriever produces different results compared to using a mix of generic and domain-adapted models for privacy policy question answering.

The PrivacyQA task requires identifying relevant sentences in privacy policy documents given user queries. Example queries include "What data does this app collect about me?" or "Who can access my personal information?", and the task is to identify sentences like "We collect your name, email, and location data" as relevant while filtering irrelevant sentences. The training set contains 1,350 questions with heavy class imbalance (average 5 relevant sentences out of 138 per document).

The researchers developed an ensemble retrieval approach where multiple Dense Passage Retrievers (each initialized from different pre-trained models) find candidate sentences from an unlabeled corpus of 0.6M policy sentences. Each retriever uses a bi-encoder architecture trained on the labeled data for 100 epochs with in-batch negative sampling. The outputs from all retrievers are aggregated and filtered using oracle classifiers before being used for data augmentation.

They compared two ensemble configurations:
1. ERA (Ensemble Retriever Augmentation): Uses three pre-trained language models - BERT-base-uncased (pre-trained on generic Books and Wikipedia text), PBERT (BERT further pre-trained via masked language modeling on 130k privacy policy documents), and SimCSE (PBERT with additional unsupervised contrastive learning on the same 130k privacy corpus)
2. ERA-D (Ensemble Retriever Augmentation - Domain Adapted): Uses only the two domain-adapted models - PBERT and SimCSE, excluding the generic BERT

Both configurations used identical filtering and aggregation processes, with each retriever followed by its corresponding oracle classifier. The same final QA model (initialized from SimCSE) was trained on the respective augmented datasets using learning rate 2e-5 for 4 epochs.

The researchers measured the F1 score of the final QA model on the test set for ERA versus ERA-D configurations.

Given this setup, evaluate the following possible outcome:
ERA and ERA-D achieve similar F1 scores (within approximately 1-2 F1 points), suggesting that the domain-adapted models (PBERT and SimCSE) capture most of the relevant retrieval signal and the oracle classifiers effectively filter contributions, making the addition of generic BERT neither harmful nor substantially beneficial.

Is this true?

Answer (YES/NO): NO